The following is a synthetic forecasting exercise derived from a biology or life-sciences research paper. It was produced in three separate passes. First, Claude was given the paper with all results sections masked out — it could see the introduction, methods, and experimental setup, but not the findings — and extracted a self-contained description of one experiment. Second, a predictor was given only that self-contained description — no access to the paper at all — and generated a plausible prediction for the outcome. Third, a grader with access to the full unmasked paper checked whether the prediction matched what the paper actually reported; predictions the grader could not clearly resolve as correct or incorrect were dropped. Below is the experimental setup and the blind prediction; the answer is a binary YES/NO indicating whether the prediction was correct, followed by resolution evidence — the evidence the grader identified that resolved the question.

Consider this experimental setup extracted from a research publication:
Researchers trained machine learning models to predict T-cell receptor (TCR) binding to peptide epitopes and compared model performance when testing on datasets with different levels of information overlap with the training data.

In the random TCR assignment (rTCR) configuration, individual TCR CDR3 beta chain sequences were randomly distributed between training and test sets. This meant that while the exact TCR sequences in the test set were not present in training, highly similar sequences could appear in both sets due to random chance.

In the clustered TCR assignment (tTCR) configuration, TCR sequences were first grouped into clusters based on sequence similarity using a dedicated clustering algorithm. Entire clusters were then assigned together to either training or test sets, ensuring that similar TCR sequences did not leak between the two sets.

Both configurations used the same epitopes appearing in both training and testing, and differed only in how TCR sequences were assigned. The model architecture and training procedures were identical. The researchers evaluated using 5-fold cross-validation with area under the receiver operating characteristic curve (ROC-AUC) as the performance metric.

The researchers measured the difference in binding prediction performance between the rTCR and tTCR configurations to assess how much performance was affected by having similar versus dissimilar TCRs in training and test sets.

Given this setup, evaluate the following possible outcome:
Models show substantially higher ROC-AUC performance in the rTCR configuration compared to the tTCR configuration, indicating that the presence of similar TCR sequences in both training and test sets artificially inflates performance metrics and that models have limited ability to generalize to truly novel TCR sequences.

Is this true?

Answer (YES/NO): NO